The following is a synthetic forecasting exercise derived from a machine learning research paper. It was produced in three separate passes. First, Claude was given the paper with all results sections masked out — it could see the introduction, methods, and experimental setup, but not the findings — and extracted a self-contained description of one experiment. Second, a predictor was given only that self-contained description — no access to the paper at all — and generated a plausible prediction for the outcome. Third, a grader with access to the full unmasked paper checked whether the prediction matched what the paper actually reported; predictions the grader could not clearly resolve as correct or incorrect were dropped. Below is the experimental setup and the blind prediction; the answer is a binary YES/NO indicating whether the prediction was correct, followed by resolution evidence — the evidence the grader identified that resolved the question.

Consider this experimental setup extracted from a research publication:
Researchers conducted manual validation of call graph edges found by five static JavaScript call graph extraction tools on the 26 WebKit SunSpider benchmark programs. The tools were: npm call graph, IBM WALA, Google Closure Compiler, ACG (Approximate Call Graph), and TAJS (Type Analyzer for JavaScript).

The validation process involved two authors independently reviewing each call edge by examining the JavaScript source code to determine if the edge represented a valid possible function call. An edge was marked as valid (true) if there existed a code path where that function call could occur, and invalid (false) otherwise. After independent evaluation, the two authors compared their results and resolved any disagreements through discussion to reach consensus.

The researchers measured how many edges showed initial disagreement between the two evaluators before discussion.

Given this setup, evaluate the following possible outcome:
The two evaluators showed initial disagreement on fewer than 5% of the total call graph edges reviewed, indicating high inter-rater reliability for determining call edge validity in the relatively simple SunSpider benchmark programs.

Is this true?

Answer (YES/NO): YES